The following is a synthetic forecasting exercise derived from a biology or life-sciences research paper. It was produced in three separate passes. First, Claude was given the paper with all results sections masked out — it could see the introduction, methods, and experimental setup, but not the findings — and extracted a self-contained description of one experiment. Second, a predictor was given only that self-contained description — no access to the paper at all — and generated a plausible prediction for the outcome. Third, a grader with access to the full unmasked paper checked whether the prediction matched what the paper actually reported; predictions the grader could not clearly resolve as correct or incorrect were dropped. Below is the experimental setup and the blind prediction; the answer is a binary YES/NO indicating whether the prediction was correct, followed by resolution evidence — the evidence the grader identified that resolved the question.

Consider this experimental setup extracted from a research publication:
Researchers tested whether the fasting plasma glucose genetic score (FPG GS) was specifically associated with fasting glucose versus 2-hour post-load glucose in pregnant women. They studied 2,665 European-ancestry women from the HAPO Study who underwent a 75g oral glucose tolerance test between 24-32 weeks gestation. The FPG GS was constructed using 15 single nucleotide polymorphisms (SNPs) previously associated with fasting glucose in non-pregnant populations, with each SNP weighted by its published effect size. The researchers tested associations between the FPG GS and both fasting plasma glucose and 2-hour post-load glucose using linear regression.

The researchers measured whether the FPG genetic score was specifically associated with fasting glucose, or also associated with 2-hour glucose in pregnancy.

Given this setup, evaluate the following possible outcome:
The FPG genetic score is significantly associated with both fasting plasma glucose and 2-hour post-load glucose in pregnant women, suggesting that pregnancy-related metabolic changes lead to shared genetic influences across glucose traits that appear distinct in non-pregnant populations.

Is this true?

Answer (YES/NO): NO